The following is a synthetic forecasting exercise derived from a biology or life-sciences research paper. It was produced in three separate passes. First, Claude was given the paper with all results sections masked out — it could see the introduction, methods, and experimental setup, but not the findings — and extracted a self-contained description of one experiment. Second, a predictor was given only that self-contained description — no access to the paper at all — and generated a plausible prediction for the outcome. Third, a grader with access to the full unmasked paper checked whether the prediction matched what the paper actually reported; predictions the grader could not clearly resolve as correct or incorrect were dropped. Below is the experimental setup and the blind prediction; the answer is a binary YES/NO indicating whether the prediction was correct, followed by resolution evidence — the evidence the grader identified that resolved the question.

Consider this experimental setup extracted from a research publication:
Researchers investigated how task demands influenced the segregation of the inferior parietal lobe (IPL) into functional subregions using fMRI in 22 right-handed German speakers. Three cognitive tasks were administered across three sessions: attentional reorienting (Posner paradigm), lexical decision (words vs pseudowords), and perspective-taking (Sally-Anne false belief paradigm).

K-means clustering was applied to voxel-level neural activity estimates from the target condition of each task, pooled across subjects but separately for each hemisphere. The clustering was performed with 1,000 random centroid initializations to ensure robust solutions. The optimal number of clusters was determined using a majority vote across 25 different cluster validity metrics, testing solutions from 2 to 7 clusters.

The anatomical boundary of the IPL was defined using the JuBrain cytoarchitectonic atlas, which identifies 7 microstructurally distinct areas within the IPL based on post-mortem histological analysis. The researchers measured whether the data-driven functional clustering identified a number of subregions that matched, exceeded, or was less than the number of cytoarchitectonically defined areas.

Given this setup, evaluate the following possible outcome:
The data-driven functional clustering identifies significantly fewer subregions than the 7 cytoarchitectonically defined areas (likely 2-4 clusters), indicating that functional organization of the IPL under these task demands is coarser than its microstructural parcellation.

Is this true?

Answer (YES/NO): YES